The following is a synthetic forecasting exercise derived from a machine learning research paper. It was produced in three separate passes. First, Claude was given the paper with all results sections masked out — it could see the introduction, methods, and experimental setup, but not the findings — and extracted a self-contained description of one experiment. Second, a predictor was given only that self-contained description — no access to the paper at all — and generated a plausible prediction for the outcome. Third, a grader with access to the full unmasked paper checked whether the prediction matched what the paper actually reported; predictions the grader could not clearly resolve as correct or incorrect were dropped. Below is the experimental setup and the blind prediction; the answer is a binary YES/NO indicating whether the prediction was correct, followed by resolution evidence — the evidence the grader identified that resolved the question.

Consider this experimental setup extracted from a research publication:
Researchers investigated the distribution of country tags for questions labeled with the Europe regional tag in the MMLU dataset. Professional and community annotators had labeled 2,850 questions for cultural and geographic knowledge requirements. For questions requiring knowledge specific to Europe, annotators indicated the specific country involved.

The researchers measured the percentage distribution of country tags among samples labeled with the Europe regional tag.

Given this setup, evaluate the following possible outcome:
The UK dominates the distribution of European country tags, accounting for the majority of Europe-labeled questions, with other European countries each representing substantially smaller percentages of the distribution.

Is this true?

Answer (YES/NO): NO